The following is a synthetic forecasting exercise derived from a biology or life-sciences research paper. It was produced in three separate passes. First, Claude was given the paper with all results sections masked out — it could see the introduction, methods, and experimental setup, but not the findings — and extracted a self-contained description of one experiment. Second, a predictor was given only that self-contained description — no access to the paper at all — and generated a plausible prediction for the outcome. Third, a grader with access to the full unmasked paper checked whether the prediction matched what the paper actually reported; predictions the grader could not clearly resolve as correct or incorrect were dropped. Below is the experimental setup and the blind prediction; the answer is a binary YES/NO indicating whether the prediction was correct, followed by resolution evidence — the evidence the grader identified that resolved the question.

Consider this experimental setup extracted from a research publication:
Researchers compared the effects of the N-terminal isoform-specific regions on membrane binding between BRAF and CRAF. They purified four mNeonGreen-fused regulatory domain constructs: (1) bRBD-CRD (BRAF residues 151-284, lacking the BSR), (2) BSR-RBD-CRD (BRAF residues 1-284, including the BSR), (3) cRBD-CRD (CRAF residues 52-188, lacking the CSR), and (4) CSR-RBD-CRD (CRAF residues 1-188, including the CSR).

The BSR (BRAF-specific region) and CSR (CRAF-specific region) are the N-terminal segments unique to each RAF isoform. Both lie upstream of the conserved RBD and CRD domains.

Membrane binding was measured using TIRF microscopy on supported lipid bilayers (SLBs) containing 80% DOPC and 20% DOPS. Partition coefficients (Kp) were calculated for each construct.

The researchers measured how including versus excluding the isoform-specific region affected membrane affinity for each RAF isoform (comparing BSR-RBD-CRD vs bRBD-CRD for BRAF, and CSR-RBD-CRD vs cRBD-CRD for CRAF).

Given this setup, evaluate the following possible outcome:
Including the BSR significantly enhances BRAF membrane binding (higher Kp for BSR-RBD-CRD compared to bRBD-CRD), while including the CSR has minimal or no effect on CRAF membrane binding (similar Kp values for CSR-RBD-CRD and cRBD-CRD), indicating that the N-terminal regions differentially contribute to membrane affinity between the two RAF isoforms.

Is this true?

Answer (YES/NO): NO